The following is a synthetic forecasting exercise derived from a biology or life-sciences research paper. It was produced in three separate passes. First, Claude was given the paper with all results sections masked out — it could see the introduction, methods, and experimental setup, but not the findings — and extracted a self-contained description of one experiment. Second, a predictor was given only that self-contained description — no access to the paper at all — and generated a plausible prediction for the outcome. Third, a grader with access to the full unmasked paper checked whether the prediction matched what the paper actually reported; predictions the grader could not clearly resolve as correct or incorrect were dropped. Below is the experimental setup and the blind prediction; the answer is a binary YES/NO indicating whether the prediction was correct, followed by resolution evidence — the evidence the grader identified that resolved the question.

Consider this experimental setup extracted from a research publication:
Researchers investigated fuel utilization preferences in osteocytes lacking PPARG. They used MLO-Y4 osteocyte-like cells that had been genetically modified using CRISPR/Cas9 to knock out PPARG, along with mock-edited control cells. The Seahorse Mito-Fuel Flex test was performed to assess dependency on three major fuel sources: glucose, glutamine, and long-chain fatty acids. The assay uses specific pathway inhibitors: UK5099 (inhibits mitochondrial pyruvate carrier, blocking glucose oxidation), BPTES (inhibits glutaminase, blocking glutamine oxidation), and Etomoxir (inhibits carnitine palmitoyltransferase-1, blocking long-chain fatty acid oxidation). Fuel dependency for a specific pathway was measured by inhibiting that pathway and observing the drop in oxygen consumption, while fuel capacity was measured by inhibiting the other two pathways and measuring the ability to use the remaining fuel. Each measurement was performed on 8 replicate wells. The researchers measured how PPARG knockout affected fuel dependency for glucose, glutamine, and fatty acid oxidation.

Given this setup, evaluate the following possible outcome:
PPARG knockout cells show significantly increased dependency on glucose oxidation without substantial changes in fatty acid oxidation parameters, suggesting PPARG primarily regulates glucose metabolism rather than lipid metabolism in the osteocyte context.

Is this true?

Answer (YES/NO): NO